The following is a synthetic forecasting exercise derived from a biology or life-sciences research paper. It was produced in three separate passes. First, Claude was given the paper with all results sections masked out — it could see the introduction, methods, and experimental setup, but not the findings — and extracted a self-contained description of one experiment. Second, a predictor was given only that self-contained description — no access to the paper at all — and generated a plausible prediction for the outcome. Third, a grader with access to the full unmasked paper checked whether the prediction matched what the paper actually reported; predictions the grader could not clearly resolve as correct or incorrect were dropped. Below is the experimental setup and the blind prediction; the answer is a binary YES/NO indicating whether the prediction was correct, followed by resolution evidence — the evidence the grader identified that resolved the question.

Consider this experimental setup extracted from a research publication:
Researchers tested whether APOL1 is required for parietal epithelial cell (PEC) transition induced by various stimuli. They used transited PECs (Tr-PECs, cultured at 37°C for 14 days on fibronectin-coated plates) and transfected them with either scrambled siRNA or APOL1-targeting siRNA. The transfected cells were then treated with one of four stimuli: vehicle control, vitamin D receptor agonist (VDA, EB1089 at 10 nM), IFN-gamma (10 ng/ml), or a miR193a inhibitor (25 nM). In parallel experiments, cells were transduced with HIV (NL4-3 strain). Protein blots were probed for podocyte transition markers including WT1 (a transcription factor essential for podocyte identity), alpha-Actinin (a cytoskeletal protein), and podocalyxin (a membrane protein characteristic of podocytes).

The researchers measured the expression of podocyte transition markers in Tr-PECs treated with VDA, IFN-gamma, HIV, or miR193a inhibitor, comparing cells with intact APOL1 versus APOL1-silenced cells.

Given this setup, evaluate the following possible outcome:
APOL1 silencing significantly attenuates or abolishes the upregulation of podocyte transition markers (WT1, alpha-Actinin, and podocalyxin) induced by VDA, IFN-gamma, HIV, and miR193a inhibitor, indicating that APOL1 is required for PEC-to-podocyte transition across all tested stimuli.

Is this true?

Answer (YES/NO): YES